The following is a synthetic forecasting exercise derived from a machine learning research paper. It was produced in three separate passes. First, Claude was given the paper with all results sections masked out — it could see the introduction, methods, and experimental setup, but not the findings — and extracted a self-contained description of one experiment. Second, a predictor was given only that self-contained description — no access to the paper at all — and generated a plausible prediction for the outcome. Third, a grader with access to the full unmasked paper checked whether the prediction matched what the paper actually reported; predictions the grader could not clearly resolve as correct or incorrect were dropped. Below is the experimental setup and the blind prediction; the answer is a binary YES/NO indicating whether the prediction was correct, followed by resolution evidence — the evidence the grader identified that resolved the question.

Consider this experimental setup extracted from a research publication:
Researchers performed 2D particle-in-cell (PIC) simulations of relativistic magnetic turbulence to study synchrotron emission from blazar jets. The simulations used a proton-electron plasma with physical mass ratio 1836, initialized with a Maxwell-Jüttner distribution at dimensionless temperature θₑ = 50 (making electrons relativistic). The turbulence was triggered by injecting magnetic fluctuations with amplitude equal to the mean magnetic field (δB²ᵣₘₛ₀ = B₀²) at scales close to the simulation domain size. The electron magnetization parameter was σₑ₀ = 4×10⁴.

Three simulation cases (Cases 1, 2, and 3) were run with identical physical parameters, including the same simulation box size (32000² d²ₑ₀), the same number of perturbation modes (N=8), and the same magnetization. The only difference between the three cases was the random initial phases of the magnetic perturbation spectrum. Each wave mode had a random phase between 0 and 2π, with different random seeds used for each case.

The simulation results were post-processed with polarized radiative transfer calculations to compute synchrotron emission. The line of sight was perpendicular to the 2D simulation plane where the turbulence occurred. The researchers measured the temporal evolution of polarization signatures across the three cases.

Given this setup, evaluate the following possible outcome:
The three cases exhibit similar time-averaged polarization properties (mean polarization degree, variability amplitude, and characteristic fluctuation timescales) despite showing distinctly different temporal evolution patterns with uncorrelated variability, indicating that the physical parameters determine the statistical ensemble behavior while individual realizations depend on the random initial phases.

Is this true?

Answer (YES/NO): YES